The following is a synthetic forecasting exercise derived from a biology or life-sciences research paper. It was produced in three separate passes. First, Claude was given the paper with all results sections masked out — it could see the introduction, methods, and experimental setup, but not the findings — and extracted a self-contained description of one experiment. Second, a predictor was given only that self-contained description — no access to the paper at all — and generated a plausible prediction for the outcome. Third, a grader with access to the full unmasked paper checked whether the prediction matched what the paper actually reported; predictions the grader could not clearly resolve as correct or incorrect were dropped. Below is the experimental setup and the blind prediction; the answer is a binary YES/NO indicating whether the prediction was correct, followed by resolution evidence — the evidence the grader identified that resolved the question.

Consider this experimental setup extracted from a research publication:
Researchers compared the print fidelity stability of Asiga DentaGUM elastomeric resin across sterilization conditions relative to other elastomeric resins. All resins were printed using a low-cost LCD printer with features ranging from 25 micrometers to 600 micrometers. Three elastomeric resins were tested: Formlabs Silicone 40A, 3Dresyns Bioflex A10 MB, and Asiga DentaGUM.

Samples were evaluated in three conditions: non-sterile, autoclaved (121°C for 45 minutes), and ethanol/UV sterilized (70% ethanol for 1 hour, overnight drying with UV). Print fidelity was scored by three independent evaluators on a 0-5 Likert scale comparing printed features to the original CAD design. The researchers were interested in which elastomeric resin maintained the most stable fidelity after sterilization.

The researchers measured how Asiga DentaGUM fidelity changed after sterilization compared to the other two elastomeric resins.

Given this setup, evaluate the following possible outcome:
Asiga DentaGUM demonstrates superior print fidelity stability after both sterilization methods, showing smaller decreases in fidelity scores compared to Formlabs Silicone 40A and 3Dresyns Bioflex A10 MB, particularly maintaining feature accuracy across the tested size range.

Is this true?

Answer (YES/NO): NO